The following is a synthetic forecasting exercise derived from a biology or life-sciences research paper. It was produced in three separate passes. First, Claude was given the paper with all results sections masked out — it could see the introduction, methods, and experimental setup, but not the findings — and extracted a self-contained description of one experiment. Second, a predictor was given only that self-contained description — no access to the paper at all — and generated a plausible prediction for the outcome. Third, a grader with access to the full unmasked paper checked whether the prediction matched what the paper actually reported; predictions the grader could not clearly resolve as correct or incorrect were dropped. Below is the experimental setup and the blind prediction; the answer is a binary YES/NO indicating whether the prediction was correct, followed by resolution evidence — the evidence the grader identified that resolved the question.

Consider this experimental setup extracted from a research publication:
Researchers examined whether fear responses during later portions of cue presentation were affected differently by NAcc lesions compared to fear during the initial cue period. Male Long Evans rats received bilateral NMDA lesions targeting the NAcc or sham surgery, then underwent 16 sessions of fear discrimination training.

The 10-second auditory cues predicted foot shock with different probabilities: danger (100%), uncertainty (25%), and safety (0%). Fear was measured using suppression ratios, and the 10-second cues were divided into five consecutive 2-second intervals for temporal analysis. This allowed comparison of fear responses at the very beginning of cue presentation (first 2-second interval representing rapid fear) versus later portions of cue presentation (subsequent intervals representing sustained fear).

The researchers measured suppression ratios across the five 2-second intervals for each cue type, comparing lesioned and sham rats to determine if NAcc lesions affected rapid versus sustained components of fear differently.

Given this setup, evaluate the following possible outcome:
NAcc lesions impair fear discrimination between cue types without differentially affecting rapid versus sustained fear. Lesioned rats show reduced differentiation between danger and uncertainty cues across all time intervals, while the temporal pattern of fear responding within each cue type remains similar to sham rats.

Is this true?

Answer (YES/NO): NO